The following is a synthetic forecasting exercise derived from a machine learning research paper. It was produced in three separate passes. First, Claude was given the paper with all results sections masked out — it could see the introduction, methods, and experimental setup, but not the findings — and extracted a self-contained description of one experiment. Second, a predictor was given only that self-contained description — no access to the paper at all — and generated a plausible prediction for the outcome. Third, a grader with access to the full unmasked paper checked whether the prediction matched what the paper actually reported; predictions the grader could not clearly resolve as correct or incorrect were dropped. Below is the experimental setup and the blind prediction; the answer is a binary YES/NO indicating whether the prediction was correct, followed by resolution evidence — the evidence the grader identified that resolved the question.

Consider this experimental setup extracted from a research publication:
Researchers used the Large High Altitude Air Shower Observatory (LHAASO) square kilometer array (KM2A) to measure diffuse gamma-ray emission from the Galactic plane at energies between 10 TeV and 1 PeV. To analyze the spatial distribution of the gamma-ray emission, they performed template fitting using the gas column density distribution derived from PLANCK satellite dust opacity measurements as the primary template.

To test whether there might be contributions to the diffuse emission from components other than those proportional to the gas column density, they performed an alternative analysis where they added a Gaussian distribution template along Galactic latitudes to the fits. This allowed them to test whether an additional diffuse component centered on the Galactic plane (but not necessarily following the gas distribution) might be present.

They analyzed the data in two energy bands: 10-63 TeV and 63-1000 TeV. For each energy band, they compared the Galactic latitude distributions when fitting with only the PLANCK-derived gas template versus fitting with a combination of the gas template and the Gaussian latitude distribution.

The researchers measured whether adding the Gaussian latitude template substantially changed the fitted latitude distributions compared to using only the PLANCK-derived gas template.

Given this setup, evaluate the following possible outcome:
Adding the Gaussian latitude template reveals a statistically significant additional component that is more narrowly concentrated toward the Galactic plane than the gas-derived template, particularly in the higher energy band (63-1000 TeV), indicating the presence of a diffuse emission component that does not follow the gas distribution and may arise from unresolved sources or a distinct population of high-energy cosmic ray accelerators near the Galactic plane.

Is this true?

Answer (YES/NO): NO